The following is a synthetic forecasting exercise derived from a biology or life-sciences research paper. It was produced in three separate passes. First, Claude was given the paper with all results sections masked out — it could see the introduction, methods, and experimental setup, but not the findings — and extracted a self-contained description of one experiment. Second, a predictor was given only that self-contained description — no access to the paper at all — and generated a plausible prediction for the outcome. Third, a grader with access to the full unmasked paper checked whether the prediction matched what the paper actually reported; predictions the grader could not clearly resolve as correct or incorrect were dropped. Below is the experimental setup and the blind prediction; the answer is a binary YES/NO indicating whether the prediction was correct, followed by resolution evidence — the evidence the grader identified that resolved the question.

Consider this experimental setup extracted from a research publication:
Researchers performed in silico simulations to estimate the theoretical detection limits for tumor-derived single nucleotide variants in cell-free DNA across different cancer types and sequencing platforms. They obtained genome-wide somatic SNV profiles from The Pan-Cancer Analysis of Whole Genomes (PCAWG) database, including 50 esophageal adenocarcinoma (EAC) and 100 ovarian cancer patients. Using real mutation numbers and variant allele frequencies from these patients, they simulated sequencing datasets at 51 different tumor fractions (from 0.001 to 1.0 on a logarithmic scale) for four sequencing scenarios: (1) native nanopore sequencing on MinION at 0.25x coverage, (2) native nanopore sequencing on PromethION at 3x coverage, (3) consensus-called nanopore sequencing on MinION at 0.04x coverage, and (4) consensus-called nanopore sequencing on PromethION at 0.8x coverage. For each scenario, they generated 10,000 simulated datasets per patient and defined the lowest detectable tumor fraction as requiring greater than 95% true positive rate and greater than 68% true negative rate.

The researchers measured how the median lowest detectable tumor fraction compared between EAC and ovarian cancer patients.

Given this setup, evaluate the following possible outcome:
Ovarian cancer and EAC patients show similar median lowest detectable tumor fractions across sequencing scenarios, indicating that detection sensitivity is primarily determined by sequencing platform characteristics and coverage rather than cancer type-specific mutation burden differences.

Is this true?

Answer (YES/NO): NO